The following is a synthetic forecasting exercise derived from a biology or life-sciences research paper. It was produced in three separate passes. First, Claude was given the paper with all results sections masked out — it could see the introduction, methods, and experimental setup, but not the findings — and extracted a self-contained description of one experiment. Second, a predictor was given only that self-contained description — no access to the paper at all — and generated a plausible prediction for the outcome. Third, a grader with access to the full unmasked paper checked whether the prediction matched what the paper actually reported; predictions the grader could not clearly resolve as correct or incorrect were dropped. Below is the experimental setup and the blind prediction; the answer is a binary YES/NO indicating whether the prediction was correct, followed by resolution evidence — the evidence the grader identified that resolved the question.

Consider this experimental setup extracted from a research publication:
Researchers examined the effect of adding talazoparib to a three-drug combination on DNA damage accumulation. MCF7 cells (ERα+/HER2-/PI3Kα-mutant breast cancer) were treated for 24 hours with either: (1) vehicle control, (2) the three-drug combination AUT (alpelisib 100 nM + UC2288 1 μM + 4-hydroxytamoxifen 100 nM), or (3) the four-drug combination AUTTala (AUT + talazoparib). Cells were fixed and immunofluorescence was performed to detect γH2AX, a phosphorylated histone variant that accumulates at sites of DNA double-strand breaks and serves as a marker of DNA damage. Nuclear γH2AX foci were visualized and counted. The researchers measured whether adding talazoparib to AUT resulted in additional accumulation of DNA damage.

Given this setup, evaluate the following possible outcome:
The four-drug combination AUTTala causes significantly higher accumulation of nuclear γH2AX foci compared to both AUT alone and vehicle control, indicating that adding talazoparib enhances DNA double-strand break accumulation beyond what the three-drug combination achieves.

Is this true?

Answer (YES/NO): YES